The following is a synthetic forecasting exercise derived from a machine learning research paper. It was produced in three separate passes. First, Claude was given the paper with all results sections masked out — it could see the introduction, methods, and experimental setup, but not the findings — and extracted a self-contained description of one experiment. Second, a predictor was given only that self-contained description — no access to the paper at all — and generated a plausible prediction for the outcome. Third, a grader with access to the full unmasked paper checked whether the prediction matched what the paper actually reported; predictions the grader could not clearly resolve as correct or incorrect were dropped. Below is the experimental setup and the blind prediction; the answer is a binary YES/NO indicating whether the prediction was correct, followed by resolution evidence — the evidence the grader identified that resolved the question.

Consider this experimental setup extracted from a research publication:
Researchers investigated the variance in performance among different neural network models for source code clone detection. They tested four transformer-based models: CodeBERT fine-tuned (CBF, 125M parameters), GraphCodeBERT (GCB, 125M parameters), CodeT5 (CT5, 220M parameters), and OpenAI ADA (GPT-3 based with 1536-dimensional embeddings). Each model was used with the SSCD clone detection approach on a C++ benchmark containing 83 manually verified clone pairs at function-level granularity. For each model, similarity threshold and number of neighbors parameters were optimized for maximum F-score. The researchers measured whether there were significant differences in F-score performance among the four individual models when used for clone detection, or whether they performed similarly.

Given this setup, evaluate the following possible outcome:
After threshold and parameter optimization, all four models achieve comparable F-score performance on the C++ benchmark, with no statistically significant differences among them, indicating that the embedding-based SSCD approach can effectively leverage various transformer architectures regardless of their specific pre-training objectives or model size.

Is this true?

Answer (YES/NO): NO